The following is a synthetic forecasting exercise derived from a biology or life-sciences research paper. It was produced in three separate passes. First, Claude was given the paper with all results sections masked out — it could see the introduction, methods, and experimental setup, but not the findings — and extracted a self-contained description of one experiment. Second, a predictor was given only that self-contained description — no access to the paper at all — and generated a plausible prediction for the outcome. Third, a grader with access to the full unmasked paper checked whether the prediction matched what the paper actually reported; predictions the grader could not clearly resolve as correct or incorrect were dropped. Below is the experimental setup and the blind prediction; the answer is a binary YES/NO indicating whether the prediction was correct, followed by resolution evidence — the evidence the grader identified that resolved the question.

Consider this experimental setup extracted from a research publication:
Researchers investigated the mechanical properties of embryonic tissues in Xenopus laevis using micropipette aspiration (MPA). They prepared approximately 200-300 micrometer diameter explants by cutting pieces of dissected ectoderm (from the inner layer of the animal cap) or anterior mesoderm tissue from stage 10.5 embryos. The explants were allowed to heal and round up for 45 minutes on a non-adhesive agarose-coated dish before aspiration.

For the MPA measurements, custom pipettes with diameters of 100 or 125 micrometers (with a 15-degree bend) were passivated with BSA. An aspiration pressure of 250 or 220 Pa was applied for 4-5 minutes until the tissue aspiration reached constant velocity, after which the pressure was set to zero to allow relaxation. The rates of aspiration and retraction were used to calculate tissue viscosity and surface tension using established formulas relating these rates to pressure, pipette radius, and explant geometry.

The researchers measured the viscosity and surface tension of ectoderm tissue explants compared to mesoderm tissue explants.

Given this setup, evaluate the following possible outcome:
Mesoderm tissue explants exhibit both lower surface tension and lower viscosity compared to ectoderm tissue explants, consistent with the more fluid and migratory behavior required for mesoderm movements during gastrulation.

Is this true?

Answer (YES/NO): YES